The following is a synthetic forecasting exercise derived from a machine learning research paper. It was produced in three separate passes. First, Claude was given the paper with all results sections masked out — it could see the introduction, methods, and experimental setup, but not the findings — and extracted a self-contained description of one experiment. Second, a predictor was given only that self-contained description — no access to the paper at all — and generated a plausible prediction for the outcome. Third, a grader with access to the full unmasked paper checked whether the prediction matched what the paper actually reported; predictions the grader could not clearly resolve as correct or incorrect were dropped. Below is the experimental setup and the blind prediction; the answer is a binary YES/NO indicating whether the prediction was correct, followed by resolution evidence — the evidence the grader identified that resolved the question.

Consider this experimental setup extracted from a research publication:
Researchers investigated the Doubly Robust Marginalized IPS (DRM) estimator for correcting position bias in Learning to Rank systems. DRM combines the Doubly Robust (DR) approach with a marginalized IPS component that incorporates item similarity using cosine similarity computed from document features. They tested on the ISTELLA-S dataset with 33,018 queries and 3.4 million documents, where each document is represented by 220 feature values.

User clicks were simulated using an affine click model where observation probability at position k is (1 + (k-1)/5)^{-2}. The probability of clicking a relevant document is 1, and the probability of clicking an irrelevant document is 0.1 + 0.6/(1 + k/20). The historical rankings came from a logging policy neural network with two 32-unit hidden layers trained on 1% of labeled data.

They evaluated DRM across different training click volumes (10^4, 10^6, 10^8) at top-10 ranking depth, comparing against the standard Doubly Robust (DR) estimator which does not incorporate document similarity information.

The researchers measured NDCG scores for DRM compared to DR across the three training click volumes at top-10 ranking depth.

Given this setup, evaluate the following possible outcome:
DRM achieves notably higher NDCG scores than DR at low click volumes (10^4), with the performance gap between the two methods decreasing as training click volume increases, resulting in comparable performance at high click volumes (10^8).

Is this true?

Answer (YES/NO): NO